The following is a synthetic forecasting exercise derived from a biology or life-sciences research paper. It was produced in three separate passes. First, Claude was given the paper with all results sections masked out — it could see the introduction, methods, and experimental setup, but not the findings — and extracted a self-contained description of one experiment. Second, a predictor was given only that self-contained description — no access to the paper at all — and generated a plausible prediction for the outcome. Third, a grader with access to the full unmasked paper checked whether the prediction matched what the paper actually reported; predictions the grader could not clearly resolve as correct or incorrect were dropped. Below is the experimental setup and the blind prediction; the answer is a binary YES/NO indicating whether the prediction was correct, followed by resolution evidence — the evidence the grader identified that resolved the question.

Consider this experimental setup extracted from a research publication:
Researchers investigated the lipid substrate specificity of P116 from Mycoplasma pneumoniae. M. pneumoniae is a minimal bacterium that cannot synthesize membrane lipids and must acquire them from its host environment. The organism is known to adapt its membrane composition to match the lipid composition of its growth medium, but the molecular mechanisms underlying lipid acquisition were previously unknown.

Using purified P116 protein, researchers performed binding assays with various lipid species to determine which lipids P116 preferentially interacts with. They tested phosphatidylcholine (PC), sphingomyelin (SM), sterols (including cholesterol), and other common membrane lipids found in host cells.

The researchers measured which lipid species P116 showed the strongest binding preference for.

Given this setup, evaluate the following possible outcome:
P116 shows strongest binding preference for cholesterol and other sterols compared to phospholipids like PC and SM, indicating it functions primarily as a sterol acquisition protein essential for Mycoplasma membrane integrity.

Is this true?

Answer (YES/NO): NO